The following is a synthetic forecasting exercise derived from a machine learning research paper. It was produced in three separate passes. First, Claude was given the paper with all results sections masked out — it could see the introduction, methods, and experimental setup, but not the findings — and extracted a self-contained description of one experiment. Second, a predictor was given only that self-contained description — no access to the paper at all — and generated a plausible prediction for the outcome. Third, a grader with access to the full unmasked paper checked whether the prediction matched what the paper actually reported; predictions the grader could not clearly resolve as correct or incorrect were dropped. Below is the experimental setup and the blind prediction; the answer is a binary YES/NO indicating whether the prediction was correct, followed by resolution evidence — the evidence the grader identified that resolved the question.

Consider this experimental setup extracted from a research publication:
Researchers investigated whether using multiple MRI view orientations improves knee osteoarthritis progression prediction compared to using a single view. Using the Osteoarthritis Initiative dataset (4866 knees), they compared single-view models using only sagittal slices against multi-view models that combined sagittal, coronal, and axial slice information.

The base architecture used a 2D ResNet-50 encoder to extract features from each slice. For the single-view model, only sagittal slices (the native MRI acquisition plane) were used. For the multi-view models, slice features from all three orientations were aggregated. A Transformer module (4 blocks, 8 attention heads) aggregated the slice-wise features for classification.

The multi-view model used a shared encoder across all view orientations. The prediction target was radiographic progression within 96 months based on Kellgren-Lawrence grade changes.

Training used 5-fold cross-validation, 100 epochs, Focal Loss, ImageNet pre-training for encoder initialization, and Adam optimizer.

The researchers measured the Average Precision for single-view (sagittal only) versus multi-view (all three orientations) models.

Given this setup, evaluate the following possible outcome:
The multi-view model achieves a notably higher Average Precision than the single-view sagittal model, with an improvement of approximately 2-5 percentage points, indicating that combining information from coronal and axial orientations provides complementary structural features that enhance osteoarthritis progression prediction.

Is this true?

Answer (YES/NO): NO